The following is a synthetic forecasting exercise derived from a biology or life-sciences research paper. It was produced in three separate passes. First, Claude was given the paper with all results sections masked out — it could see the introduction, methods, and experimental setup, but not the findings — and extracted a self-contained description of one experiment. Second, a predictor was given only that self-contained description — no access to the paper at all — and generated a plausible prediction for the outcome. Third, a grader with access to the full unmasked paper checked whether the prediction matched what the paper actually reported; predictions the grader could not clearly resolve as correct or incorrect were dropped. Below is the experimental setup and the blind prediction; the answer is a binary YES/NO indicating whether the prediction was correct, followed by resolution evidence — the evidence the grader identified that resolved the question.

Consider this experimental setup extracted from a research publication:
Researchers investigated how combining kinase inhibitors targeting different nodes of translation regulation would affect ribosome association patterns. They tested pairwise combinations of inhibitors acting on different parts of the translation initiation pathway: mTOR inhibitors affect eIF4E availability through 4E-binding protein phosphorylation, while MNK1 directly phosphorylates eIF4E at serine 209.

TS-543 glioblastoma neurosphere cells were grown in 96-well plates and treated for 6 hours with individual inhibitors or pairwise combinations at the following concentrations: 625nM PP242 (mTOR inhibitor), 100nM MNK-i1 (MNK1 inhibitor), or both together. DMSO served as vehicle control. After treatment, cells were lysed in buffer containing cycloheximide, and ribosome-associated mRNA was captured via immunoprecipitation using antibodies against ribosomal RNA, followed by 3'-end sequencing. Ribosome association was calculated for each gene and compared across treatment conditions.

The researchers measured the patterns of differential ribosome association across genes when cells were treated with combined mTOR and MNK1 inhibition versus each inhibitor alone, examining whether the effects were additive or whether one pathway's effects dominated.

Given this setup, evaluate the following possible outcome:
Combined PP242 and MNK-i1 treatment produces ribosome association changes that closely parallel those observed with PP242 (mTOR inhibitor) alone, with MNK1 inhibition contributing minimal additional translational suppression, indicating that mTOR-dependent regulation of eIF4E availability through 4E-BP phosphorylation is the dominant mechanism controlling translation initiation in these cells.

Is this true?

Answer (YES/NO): NO